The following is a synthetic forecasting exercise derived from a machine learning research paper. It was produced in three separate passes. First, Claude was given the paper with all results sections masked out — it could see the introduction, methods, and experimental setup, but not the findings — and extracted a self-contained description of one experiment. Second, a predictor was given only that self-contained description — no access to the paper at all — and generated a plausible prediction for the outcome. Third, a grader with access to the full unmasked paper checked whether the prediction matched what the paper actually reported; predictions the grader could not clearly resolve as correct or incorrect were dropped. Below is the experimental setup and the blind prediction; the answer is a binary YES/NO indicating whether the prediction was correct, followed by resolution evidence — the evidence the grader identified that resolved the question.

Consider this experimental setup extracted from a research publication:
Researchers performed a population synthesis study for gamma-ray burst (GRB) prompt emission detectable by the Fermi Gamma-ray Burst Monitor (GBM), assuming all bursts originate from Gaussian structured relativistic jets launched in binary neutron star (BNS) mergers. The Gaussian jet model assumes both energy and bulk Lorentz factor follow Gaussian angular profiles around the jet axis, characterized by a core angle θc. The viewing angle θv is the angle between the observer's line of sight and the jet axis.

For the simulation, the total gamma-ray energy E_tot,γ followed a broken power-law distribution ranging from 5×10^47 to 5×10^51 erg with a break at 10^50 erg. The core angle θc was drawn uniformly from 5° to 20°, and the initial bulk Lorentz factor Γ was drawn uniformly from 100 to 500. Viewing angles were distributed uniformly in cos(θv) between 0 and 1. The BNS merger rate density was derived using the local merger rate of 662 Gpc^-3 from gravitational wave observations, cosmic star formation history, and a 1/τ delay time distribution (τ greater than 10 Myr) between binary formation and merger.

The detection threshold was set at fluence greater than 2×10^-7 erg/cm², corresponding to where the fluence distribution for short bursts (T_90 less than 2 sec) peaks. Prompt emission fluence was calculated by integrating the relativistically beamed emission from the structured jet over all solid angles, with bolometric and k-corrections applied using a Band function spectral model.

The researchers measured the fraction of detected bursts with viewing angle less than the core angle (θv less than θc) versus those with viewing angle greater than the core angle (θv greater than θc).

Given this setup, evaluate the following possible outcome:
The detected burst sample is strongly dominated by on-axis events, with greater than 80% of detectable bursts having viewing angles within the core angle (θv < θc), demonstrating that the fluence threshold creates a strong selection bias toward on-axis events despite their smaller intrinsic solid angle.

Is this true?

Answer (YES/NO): NO